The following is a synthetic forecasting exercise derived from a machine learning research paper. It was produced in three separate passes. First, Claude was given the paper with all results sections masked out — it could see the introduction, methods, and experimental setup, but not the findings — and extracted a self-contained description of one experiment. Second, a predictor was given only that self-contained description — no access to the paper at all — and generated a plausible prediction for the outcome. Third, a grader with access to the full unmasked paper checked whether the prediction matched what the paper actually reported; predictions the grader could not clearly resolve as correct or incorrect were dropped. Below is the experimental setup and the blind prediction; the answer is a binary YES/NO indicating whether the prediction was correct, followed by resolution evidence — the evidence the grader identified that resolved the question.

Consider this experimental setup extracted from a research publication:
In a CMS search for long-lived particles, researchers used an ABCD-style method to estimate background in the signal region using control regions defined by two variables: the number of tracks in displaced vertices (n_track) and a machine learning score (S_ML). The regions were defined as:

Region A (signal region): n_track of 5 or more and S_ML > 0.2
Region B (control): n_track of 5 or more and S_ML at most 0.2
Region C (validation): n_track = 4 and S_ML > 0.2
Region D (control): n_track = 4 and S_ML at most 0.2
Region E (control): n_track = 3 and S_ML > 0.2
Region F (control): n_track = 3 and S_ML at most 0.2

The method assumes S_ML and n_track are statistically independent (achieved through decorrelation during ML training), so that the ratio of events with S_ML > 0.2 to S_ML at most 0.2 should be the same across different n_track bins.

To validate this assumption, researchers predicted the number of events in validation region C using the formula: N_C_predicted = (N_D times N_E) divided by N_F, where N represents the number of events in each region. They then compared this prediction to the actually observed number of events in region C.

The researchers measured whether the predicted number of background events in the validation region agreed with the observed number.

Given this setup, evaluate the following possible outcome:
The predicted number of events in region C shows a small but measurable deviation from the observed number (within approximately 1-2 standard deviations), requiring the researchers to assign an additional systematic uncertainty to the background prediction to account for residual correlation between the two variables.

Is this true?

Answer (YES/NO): NO